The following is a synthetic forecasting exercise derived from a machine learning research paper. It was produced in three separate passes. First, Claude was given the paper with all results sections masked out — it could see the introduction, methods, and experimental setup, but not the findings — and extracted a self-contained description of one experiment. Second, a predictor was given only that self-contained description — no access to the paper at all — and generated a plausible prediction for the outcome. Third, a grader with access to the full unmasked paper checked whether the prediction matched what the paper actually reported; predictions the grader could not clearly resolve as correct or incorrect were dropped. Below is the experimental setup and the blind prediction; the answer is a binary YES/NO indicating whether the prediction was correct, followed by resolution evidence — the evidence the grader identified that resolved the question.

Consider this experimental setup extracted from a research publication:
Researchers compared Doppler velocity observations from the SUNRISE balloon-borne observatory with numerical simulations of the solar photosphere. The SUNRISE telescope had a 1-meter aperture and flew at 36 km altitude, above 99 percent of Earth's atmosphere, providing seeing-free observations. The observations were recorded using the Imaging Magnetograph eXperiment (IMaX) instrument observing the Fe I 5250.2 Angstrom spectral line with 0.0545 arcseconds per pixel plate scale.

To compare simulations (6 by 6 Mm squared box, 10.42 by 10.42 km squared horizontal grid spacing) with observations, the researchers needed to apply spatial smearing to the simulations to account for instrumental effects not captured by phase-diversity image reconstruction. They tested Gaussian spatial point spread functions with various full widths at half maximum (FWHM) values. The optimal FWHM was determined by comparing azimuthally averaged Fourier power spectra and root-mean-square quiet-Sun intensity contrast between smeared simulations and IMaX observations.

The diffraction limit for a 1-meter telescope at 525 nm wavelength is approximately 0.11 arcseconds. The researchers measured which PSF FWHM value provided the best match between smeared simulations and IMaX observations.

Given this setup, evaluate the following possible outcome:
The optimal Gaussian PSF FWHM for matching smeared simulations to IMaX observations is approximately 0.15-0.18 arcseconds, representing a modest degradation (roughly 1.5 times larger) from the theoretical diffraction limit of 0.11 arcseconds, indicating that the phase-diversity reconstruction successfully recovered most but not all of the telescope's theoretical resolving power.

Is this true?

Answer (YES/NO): NO